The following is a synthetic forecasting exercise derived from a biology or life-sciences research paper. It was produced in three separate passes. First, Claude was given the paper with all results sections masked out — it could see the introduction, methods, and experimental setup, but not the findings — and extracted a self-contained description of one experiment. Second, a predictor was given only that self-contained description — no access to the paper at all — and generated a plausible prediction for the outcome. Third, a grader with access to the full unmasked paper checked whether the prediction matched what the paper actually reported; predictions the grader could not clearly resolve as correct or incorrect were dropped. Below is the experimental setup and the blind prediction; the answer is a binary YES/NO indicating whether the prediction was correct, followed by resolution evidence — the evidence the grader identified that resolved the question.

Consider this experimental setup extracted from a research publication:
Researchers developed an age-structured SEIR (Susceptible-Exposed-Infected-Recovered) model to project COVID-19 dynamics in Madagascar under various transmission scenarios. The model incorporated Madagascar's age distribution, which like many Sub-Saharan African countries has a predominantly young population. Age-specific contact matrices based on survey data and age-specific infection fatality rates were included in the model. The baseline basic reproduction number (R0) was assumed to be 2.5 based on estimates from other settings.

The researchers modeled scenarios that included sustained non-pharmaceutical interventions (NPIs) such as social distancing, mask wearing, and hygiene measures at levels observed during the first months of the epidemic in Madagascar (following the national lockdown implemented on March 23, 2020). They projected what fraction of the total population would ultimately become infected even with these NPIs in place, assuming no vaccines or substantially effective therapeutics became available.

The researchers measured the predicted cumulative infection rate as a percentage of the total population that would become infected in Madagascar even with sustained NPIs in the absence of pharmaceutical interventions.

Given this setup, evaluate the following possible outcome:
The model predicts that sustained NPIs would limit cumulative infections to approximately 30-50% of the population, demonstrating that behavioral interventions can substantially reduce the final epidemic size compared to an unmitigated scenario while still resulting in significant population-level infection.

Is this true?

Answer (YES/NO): YES